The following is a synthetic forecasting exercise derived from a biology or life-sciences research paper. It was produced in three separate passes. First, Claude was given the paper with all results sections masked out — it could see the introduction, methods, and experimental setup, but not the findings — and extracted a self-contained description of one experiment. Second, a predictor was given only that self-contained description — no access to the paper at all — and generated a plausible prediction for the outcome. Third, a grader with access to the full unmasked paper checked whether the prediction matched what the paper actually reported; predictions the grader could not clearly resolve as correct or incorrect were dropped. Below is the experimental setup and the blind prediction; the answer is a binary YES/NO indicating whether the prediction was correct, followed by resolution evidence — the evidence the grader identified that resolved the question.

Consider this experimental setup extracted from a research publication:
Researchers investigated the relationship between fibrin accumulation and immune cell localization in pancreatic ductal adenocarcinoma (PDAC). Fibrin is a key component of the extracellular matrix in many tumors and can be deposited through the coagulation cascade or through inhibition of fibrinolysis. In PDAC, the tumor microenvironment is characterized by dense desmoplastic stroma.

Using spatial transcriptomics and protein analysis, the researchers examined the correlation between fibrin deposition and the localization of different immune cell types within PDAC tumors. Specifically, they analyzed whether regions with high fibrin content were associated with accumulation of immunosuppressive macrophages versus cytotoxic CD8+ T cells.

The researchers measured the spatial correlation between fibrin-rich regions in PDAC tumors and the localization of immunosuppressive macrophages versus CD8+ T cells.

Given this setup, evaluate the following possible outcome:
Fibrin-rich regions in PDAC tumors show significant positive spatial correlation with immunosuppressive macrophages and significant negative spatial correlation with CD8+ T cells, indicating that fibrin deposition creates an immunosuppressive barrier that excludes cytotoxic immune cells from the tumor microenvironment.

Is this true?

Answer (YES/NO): YES